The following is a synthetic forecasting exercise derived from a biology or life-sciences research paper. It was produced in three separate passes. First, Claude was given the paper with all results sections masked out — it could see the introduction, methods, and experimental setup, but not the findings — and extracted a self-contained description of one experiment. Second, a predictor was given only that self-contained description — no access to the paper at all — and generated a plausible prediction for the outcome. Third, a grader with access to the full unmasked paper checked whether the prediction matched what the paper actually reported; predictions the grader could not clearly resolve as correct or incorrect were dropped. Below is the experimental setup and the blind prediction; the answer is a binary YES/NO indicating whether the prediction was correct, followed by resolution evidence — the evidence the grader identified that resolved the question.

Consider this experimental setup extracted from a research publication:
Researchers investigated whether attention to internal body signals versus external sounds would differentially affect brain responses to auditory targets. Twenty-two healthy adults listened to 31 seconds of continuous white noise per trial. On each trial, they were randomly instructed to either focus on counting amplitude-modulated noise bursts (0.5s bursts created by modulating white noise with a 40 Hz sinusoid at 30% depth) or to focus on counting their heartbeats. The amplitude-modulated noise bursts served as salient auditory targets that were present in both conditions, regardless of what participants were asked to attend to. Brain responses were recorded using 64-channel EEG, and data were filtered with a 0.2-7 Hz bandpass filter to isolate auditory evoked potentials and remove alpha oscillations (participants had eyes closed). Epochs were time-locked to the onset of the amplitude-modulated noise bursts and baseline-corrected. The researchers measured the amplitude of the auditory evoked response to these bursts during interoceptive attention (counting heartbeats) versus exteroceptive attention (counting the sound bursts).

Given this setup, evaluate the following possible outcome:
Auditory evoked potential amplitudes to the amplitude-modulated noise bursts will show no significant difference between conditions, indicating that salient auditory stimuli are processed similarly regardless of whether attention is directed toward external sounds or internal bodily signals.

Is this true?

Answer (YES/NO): NO